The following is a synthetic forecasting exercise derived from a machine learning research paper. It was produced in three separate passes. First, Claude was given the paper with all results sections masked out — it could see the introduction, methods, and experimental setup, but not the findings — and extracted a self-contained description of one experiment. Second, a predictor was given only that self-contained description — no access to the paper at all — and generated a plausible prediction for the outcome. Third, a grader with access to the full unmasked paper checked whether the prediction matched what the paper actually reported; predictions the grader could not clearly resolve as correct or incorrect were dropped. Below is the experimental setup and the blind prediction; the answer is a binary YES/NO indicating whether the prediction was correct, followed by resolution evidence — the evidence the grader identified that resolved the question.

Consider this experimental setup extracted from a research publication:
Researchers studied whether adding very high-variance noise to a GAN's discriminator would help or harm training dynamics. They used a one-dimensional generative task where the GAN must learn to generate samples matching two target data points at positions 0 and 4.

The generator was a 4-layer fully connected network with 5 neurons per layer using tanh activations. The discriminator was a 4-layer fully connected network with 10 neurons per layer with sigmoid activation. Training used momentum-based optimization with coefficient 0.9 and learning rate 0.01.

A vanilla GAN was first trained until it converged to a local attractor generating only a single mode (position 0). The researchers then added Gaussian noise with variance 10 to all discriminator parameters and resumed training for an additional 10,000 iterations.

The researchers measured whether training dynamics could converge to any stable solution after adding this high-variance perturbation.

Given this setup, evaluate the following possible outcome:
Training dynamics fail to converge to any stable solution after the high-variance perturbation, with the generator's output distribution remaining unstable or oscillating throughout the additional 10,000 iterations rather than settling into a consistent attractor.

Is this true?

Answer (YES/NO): YES